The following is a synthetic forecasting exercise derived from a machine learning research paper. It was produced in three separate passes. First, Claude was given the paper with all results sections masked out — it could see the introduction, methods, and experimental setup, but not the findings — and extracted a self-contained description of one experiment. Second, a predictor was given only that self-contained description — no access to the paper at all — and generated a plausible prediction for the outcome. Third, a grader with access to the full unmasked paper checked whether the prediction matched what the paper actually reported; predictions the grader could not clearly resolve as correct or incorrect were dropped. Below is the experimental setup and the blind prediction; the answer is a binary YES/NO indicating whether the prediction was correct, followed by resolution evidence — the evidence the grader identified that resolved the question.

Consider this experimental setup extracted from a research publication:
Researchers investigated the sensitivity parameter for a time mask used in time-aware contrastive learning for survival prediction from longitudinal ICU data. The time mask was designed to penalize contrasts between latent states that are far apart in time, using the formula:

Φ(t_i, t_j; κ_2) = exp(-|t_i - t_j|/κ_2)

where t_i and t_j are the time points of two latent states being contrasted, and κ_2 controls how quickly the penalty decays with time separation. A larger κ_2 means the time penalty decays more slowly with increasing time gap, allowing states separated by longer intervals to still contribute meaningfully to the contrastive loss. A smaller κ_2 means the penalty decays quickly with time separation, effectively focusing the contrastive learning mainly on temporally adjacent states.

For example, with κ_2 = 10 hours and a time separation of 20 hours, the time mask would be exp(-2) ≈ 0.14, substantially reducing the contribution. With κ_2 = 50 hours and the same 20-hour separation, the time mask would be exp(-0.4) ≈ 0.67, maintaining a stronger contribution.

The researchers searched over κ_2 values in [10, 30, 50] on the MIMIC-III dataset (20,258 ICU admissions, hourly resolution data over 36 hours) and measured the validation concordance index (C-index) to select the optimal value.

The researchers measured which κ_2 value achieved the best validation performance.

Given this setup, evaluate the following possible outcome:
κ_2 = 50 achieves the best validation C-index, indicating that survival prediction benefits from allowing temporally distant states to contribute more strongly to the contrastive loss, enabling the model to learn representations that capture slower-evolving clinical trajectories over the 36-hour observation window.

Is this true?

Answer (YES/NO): NO